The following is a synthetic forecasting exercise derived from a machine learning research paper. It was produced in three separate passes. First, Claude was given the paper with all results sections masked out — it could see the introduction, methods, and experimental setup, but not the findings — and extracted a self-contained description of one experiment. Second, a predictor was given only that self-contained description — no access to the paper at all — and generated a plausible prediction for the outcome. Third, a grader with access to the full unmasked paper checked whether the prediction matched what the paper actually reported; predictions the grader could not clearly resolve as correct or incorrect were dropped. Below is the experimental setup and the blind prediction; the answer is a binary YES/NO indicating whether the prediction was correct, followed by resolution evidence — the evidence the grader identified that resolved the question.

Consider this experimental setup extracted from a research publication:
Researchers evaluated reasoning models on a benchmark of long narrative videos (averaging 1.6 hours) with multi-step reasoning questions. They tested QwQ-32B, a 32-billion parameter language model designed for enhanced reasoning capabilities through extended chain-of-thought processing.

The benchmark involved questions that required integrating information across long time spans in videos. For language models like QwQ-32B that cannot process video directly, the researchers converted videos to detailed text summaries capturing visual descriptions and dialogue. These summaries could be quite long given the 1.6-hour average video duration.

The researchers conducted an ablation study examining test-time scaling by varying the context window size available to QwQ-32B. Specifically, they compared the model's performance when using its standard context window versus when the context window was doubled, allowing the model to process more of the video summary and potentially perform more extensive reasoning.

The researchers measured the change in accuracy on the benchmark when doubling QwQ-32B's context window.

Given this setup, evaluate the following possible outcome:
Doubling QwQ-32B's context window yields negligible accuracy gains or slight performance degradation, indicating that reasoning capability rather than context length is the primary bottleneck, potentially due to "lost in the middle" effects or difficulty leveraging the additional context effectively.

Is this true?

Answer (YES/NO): NO